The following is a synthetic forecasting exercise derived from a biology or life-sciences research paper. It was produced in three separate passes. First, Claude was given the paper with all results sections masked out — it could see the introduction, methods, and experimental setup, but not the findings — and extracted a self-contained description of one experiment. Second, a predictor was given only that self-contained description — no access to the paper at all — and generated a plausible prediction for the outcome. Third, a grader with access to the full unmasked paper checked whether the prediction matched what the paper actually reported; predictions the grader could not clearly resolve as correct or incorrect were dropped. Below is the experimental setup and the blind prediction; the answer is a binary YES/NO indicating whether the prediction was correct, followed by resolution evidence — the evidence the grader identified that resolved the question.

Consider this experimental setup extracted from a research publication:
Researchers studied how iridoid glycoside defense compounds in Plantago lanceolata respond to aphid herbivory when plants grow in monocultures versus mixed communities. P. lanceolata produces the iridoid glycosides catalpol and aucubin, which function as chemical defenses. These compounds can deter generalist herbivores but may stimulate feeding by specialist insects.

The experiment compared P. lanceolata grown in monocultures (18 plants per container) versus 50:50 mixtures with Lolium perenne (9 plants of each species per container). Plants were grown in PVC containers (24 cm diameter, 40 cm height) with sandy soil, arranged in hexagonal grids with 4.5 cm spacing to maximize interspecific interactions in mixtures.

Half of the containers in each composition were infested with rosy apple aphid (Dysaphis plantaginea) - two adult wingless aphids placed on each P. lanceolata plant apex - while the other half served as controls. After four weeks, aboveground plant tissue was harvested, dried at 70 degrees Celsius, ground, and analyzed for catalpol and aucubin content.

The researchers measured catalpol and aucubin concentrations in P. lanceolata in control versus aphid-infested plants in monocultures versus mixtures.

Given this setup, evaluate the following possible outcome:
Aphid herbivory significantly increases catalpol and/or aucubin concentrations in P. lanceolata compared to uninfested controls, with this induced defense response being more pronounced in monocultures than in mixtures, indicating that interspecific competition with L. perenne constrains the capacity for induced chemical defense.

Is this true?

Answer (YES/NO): YES